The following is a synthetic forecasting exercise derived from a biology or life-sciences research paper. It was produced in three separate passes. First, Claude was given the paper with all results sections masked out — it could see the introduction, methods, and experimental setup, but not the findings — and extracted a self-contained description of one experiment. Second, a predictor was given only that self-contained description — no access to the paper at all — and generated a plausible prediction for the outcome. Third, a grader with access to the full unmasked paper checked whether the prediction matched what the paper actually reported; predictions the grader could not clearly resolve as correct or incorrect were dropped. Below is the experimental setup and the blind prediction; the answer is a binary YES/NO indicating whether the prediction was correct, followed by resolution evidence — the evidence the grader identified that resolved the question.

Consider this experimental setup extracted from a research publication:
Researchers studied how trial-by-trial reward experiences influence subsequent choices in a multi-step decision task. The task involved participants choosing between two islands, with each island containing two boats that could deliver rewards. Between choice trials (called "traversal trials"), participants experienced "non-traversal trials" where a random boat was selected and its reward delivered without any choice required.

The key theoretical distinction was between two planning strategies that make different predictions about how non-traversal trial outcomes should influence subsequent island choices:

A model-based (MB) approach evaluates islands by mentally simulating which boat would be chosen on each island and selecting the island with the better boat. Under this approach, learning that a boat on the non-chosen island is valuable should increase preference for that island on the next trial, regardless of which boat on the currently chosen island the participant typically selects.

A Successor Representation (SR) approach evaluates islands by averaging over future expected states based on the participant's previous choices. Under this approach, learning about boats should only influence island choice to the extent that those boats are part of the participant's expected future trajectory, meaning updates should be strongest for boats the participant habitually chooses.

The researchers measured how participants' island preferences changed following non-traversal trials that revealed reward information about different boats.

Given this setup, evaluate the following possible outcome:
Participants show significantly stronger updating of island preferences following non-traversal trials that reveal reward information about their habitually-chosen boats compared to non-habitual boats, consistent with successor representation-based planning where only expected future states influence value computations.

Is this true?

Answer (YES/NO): NO